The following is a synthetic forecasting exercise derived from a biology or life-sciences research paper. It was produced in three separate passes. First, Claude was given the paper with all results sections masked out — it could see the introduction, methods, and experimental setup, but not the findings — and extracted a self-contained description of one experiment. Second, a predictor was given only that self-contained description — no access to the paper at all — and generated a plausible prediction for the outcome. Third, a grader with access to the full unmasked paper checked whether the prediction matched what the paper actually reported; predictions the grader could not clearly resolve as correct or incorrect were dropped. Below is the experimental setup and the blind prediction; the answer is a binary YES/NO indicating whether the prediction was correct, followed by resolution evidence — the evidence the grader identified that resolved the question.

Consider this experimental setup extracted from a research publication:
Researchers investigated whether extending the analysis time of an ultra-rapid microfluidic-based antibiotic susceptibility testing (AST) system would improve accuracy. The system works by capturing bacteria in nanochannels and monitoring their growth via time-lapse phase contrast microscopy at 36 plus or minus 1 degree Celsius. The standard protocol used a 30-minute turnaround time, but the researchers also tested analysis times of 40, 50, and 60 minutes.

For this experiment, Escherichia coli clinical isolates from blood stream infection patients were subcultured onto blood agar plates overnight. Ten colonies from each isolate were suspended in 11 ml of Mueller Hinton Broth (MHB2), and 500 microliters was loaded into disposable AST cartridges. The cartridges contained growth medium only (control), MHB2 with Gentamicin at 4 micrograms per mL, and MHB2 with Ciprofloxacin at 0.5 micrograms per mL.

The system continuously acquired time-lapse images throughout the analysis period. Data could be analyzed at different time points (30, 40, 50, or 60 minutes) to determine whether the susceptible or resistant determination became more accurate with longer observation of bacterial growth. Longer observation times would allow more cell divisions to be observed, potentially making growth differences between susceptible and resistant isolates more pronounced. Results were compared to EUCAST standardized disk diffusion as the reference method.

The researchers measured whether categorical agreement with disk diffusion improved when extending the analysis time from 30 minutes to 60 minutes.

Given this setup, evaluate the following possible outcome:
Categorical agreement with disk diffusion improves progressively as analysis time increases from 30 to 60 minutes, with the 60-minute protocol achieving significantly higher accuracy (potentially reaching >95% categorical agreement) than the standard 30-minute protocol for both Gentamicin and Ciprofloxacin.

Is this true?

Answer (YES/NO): NO